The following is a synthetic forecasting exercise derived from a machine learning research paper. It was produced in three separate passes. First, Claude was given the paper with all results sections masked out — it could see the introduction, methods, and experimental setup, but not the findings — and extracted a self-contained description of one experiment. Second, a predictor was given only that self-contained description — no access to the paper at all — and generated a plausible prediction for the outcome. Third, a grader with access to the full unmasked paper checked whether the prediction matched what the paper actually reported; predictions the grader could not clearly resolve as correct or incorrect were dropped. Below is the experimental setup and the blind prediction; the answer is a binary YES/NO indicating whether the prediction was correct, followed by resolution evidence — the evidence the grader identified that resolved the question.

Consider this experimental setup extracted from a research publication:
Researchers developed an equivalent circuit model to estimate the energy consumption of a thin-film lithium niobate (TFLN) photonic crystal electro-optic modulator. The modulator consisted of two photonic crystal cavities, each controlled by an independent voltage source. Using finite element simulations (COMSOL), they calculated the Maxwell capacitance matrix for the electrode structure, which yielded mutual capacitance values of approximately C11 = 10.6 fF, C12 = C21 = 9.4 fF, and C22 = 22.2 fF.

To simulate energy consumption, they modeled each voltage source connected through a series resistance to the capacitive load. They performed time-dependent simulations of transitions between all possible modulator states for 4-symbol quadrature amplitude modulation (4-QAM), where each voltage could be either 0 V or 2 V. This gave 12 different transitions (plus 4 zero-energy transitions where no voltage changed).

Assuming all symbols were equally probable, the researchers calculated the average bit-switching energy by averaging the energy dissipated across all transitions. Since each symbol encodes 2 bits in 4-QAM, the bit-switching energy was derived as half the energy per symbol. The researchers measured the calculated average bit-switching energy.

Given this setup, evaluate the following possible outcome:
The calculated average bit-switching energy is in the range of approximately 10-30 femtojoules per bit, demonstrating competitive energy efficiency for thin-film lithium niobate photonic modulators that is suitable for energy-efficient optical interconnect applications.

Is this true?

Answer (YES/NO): YES